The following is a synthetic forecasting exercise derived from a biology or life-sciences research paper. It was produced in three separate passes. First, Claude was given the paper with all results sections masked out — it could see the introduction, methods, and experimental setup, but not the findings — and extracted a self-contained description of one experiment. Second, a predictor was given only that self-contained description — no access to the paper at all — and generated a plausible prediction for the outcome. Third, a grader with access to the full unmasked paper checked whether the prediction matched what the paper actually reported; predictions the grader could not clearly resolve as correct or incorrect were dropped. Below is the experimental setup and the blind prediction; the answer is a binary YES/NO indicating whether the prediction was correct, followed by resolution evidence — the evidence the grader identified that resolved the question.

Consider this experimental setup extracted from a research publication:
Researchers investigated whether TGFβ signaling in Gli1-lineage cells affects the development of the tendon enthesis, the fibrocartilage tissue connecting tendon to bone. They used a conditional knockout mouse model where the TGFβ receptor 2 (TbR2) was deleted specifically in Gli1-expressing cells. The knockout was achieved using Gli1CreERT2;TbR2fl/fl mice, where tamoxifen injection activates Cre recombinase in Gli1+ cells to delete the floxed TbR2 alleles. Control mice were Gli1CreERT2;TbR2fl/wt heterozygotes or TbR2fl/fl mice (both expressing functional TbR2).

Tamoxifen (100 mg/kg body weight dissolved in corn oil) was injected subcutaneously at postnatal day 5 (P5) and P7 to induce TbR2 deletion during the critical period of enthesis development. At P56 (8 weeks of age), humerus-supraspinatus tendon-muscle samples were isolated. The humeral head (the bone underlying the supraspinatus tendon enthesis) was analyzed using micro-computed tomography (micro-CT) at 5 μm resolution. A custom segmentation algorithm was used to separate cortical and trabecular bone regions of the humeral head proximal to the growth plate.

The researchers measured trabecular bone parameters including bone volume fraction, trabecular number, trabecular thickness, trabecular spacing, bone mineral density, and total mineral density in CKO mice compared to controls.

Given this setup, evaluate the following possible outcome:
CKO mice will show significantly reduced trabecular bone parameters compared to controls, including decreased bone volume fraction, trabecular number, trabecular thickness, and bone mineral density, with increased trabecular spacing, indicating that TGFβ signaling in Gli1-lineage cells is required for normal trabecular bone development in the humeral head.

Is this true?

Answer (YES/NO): NO